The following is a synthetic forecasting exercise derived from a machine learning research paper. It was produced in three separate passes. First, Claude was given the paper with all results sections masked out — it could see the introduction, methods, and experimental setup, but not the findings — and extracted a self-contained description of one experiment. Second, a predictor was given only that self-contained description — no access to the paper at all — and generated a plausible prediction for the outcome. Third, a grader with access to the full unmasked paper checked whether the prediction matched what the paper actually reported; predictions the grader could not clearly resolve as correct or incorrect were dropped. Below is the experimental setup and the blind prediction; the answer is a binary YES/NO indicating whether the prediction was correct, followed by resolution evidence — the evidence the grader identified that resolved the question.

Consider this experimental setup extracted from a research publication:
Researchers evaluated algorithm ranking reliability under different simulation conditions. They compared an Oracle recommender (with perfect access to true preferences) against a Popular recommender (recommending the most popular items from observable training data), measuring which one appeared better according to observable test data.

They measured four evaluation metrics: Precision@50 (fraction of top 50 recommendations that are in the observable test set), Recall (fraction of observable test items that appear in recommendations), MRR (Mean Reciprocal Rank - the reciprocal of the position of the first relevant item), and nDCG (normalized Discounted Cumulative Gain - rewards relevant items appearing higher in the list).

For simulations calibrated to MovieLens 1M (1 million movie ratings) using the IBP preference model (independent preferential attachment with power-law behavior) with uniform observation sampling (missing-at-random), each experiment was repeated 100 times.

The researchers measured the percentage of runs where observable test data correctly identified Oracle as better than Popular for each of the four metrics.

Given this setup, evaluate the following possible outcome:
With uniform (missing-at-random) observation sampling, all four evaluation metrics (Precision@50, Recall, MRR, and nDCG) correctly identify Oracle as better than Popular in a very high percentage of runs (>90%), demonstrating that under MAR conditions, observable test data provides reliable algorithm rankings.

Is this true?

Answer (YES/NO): NO